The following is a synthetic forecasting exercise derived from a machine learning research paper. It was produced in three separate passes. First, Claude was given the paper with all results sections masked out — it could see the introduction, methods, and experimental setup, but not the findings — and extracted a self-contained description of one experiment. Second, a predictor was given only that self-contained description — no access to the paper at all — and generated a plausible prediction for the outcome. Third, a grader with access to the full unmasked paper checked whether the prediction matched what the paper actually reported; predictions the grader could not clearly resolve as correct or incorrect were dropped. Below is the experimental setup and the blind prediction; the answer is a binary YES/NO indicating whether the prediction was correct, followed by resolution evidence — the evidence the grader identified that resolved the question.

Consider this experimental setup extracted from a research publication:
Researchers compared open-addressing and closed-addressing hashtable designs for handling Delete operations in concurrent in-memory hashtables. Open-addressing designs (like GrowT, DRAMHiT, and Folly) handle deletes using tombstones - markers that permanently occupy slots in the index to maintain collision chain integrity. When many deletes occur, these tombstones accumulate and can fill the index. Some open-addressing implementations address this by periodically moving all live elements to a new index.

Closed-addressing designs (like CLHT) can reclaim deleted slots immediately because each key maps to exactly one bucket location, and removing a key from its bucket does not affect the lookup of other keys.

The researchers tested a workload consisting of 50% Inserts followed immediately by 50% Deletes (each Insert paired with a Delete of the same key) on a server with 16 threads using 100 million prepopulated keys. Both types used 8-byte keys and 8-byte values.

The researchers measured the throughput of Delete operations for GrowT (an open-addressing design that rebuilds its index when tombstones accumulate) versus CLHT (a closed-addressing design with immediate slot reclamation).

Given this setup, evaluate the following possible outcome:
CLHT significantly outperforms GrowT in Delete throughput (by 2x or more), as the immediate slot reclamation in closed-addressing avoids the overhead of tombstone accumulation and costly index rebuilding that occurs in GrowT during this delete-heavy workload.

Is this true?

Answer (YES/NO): YES